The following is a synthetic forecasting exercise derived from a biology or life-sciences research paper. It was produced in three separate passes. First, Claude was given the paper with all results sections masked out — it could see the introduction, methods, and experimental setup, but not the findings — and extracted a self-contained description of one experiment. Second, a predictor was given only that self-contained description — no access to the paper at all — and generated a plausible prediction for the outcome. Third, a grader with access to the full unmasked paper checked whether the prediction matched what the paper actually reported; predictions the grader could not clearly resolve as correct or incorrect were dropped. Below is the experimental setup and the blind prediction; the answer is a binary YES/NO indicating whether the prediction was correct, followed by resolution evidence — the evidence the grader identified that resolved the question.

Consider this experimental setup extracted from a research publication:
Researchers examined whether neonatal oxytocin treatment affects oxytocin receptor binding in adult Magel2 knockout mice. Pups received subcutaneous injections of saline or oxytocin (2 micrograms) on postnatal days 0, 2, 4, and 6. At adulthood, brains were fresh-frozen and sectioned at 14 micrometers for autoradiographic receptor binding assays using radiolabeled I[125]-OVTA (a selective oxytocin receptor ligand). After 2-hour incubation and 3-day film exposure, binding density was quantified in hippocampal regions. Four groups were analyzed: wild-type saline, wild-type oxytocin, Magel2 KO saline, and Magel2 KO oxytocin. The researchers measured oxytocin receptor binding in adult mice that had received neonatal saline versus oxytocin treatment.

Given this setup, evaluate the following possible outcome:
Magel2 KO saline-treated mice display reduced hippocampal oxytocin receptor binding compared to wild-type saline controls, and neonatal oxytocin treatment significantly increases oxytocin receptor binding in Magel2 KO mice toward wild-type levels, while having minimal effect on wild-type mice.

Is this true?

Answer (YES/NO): NO